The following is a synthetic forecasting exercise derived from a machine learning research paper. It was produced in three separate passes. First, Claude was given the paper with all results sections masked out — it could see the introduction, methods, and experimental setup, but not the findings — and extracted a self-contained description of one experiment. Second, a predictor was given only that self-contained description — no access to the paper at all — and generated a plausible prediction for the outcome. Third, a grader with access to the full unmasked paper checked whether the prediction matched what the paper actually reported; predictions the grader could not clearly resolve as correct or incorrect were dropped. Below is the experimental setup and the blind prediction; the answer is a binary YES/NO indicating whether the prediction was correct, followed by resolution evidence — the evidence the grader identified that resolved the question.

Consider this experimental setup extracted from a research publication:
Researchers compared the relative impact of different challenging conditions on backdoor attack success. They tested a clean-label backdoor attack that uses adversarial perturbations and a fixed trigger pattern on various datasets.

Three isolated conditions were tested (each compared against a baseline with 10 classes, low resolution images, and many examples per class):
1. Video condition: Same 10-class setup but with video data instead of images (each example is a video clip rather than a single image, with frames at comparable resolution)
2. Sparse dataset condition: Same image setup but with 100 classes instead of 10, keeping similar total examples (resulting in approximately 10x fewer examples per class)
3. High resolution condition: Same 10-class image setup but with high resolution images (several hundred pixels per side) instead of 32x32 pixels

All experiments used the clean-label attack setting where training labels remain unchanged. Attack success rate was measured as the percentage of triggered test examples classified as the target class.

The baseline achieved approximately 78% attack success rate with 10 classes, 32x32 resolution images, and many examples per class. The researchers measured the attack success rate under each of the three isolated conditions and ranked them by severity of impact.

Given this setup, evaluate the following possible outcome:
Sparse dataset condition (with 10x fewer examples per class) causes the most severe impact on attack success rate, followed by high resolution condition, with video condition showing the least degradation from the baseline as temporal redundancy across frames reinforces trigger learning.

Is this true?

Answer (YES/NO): NO